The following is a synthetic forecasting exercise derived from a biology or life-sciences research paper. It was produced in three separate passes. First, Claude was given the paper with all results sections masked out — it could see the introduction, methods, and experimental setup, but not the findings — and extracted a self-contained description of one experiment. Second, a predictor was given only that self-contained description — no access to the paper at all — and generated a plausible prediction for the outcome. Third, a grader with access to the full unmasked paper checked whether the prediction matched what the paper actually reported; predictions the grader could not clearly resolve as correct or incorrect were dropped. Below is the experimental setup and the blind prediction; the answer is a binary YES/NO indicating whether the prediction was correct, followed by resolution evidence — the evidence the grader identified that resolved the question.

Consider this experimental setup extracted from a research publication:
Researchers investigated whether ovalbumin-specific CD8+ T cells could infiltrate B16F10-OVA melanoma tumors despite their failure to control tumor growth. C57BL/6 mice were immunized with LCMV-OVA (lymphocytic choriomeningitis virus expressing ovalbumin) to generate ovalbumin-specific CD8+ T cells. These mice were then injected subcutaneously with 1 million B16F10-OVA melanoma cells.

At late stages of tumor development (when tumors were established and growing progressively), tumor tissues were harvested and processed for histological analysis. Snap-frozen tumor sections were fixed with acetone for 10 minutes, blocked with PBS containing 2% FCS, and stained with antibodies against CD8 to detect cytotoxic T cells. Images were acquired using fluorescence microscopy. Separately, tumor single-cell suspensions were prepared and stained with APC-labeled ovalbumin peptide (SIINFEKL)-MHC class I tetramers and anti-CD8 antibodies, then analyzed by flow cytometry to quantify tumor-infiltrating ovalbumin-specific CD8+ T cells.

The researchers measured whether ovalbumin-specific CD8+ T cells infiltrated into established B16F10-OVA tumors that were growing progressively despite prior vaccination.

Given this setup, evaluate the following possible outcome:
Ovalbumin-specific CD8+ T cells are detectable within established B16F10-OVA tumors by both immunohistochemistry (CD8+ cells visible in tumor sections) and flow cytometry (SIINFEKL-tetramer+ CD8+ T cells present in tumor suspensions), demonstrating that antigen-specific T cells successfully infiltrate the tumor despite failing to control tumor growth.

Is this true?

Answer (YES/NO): YES